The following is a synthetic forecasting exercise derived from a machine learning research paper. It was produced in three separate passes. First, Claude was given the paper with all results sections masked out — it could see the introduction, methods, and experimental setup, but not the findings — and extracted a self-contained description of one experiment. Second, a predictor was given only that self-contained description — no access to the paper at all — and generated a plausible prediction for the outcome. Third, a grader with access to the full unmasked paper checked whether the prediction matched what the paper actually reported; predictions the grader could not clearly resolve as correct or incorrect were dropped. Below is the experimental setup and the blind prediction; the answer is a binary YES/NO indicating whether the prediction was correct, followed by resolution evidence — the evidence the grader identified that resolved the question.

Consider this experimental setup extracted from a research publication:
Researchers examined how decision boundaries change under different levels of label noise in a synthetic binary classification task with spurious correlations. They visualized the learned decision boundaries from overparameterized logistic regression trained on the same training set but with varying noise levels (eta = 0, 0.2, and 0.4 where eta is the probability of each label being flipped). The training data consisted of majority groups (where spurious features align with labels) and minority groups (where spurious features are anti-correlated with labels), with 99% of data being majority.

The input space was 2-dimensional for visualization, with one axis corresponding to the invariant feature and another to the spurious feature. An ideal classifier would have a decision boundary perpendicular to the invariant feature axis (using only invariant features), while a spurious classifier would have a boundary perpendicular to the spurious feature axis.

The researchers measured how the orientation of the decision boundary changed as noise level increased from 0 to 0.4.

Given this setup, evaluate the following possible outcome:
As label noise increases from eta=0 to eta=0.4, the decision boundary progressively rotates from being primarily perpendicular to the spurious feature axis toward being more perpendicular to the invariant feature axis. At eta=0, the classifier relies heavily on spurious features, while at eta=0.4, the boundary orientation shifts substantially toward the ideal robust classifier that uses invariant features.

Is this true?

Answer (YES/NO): NO